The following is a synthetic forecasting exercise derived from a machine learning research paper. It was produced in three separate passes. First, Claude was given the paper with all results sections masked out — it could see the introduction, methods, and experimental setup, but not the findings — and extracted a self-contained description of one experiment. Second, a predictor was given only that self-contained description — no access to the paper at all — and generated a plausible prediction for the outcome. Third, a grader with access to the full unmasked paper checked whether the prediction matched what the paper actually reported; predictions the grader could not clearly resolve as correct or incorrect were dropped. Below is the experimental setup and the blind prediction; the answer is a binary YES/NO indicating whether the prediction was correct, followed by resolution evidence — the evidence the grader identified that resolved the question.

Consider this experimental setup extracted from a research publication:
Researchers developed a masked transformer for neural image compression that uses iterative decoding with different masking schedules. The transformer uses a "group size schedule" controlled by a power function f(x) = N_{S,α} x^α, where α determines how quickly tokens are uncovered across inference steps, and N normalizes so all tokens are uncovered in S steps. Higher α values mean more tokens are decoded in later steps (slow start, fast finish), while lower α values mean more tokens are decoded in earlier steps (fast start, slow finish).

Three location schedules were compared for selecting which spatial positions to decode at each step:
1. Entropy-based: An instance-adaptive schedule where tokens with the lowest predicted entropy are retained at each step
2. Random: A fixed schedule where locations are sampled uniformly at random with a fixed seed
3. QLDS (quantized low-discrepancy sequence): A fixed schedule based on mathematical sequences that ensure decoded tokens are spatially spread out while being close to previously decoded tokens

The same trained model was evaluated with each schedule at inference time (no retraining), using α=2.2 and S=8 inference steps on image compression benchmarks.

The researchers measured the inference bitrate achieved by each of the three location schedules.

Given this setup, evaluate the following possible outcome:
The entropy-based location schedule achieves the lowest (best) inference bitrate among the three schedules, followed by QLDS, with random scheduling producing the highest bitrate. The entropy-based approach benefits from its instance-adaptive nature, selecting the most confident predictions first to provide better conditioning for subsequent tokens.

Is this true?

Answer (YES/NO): NO